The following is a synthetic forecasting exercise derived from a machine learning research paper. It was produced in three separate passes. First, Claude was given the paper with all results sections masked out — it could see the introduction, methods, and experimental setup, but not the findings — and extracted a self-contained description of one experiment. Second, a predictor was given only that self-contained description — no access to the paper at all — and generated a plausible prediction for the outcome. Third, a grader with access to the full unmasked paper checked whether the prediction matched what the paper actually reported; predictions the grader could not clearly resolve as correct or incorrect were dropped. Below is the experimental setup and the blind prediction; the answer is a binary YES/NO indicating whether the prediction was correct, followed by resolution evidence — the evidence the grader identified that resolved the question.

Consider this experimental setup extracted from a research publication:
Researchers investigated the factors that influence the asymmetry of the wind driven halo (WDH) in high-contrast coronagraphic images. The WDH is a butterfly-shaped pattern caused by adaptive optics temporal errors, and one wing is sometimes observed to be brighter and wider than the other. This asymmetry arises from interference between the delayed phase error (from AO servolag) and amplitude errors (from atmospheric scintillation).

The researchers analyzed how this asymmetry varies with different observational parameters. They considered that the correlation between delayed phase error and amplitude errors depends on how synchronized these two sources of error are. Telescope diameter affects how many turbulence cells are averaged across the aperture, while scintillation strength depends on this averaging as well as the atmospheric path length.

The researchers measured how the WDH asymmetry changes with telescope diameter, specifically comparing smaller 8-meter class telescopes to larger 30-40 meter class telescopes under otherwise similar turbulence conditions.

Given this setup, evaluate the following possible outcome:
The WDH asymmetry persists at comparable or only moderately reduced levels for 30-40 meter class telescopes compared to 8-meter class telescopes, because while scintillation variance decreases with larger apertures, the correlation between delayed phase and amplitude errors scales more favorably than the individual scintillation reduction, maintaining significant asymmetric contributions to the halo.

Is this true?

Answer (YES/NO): YES